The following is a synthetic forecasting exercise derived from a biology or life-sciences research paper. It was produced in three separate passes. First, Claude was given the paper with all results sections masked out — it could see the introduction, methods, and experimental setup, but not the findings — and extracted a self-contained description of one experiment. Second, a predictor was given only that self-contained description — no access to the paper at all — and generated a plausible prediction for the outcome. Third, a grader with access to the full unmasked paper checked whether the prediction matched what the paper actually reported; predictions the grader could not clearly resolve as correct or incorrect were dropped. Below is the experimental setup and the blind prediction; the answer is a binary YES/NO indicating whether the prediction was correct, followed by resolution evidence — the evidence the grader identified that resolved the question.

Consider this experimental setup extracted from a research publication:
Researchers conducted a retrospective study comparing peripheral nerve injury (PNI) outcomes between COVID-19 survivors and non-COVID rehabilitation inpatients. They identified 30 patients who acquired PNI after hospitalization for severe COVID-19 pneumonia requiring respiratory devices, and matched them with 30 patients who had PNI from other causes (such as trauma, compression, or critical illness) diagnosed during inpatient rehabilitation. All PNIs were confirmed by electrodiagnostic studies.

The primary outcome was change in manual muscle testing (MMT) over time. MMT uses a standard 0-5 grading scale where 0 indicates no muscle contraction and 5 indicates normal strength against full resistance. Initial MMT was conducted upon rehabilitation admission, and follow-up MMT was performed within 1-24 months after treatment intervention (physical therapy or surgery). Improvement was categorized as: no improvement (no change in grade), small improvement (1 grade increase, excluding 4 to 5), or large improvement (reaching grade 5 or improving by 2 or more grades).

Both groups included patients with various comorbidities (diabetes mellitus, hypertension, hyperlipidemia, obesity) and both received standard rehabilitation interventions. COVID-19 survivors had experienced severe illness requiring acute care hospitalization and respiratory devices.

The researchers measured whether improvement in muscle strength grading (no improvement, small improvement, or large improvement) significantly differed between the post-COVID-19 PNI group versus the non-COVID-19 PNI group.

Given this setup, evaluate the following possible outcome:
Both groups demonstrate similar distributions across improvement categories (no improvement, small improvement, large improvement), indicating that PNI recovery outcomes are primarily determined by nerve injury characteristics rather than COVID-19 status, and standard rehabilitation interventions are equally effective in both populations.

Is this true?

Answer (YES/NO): YES